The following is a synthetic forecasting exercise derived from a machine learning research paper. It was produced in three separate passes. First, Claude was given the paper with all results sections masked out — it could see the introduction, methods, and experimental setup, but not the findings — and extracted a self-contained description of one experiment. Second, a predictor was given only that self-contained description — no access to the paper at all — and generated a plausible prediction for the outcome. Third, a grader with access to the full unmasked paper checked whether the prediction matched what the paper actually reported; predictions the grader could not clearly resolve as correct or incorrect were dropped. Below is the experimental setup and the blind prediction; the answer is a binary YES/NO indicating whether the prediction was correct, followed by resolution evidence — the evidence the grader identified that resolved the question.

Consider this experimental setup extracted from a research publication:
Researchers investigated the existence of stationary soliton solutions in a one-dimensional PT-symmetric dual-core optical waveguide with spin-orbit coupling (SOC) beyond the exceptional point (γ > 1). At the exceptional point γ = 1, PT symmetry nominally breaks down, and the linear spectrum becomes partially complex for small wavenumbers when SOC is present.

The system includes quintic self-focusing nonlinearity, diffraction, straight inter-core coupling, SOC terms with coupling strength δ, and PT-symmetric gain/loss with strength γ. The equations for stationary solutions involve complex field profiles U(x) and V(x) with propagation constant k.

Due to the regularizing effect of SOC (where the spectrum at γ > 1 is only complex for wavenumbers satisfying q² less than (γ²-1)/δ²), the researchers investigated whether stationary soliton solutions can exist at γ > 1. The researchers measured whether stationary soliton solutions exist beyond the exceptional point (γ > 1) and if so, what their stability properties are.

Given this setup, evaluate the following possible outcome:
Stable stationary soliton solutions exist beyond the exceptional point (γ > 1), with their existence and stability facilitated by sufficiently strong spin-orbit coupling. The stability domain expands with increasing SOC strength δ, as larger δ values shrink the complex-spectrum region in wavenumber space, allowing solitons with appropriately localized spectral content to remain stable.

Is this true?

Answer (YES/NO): NO